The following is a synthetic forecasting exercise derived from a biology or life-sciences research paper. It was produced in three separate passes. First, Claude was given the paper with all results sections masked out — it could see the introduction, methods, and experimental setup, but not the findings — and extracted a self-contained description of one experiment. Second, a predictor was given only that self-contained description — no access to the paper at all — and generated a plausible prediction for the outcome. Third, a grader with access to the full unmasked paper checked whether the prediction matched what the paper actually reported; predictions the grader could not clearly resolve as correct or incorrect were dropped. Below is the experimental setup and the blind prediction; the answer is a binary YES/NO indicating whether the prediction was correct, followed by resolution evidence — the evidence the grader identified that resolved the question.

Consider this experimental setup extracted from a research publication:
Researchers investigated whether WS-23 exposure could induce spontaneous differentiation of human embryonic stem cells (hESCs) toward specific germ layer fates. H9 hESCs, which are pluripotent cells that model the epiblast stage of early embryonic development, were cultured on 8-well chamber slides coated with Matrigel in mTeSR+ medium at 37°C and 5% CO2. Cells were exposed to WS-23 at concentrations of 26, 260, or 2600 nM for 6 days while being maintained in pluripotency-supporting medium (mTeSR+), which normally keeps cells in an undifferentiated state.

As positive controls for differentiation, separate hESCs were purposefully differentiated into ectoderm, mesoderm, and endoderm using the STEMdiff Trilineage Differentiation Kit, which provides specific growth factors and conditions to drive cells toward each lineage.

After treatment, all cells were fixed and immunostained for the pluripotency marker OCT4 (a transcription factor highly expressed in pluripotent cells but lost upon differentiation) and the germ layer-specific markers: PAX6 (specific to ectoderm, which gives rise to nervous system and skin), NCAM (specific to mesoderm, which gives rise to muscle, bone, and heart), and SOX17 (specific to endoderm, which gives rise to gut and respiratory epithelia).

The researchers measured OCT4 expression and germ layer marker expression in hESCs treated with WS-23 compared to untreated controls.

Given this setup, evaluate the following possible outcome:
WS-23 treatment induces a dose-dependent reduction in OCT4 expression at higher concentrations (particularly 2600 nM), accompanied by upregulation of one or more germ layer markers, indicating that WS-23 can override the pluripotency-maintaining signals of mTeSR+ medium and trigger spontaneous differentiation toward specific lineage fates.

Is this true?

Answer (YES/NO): NO